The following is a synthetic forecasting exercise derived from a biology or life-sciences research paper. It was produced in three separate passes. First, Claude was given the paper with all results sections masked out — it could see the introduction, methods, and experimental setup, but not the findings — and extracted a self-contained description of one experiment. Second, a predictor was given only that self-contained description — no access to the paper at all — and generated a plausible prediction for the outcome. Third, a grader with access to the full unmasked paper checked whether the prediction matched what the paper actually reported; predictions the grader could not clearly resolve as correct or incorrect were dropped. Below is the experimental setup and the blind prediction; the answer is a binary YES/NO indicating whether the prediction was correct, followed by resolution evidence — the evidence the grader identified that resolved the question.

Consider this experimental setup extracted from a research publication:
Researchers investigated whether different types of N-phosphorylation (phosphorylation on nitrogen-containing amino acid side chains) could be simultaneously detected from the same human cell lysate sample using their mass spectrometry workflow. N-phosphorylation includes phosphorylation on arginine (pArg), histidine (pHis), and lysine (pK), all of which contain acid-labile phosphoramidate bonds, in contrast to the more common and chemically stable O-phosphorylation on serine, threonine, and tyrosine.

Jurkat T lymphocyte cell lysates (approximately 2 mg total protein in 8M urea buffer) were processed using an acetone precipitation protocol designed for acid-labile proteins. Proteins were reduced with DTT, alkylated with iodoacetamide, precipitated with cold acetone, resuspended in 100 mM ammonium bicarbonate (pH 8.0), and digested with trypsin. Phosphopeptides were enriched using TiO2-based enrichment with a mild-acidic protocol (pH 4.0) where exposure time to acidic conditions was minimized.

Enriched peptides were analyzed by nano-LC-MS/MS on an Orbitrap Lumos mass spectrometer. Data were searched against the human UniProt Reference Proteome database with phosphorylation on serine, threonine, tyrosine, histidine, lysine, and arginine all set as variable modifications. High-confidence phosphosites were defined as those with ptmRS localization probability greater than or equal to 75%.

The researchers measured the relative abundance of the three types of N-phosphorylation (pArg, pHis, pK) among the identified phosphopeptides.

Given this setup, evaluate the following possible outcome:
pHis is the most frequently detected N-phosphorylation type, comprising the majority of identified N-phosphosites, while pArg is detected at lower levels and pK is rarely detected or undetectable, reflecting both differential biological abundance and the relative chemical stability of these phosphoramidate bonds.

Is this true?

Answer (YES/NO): NO